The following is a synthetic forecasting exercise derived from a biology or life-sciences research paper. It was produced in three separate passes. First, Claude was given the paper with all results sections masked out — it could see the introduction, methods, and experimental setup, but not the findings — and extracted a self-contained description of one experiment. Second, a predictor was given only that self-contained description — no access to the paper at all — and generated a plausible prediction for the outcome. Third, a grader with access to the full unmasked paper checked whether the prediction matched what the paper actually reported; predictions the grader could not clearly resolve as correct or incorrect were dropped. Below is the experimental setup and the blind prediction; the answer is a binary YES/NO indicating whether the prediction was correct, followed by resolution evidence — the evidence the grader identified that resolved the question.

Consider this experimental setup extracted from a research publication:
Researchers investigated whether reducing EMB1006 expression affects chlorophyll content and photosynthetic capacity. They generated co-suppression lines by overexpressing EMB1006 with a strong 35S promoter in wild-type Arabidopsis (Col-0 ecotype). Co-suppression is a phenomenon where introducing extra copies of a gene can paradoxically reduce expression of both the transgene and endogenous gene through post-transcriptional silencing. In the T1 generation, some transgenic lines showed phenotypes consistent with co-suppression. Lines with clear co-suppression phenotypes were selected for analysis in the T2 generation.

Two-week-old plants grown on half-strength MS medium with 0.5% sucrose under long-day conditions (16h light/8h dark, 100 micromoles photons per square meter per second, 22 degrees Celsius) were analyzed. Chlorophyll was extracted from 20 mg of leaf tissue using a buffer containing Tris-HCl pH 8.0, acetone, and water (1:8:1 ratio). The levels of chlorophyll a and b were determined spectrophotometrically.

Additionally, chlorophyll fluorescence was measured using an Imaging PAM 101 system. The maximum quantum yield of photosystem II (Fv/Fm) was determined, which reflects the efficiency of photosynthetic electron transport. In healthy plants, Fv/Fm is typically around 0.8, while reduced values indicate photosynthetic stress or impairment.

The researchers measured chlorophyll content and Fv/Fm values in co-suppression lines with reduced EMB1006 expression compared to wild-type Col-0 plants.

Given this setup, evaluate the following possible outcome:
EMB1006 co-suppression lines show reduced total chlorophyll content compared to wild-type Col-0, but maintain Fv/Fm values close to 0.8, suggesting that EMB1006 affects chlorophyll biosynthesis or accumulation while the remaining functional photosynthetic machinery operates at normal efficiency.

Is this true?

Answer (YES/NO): NO